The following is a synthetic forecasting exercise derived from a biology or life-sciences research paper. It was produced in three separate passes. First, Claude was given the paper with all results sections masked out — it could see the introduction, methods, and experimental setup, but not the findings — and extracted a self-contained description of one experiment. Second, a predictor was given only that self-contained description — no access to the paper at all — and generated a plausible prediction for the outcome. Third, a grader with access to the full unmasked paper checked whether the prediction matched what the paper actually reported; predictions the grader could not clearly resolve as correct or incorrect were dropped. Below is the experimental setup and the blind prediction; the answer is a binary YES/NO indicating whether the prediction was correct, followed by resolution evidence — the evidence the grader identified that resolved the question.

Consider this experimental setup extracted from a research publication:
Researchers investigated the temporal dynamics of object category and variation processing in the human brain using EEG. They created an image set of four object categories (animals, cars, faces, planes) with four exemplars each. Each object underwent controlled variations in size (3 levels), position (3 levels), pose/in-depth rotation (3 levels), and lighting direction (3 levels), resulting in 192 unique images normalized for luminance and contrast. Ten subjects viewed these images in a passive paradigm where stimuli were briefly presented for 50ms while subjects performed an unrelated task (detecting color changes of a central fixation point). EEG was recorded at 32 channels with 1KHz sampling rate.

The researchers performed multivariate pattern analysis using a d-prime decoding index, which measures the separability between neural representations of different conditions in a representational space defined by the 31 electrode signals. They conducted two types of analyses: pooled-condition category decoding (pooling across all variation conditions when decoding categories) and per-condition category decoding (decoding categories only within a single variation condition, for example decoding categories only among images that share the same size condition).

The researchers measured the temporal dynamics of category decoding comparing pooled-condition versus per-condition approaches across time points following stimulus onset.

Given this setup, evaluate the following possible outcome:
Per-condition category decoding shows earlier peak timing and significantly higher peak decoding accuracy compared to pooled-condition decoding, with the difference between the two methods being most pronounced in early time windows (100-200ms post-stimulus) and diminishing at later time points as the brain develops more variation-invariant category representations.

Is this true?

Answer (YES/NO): NO